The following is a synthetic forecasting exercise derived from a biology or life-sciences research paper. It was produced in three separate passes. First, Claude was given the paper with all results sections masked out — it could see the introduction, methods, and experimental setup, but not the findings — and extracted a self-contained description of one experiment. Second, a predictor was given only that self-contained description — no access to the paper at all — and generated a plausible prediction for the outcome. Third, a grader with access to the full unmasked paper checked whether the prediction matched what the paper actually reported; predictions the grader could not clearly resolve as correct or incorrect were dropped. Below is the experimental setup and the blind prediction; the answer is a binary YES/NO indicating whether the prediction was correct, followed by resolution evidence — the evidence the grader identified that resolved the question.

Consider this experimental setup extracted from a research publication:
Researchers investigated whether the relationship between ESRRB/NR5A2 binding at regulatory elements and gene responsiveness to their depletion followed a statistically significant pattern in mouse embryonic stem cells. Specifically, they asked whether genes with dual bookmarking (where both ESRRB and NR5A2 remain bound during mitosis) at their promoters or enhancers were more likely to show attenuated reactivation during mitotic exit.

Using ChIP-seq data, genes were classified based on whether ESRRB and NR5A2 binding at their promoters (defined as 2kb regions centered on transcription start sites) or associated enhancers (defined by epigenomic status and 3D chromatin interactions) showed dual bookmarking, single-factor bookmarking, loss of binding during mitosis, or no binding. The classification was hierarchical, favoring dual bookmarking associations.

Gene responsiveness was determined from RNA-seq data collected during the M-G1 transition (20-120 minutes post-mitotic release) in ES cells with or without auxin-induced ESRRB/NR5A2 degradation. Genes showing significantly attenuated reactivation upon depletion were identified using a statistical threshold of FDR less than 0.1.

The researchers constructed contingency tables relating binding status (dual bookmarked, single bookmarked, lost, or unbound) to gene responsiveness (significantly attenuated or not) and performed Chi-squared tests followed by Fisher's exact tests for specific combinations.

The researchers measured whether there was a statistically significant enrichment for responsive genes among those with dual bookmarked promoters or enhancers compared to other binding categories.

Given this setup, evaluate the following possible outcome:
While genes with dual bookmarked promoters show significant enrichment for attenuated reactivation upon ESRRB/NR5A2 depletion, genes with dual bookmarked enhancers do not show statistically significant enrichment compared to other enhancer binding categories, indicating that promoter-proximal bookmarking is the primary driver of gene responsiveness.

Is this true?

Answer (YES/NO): NO